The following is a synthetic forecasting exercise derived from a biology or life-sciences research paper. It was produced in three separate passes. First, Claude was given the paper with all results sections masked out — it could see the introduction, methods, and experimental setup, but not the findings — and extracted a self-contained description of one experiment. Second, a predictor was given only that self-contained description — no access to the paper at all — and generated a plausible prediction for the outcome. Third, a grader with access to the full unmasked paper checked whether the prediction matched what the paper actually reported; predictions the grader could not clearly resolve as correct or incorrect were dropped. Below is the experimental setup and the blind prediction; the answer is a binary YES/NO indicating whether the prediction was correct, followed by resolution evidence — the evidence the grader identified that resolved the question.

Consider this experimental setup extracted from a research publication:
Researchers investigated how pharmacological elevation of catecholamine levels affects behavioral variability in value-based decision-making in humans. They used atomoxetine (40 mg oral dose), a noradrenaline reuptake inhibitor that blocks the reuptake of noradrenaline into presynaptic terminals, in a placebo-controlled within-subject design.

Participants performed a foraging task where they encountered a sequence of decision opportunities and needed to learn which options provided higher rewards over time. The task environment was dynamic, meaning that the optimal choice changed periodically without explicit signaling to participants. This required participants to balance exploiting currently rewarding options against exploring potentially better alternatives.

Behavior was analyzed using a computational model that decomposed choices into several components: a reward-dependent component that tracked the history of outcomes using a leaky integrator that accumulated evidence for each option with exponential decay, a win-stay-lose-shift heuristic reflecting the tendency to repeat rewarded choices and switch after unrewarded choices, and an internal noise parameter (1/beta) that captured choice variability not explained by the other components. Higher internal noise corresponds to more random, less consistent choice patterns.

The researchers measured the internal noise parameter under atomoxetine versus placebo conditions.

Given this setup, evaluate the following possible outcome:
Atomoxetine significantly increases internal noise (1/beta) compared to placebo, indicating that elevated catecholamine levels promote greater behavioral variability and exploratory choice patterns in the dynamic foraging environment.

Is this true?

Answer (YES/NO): YES